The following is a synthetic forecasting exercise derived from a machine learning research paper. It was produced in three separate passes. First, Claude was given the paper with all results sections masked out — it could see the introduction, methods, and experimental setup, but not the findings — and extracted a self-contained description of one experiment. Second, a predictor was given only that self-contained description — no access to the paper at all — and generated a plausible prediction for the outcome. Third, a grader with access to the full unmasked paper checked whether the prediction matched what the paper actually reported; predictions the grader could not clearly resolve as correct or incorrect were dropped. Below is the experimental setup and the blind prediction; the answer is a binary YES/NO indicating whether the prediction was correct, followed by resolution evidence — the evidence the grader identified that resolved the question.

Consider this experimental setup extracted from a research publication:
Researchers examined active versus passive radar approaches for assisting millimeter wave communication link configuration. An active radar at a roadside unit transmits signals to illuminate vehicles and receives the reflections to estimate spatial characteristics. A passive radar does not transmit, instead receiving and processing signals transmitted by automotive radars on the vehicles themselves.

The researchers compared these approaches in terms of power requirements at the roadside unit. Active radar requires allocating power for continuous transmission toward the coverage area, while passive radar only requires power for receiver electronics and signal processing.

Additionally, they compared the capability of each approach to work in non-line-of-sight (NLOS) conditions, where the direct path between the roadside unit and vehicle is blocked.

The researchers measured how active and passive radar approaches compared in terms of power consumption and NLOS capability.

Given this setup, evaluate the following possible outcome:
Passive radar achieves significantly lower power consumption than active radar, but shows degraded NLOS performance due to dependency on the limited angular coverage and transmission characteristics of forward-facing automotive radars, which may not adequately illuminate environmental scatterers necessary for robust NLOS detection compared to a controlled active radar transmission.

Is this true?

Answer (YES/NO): NO